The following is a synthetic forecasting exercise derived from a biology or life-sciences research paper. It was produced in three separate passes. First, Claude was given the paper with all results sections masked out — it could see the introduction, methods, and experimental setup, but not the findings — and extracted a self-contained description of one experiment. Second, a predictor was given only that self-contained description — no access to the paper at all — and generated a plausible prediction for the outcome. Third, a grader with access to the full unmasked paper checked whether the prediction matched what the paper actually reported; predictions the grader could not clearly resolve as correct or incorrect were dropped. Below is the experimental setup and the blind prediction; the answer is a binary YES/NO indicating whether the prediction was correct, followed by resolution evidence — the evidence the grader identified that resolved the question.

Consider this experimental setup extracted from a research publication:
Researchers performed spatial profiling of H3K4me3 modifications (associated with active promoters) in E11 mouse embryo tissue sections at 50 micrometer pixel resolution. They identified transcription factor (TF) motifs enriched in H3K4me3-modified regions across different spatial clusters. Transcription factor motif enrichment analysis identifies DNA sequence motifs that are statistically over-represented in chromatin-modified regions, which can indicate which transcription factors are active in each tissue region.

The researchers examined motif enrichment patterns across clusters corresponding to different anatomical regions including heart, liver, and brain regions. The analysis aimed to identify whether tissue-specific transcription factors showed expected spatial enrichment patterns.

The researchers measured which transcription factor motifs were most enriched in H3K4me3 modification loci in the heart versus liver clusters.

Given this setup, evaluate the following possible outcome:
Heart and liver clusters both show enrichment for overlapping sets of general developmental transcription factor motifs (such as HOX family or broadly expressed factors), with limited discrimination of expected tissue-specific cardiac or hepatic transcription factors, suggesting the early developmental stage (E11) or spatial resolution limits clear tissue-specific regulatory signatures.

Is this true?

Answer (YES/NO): NO